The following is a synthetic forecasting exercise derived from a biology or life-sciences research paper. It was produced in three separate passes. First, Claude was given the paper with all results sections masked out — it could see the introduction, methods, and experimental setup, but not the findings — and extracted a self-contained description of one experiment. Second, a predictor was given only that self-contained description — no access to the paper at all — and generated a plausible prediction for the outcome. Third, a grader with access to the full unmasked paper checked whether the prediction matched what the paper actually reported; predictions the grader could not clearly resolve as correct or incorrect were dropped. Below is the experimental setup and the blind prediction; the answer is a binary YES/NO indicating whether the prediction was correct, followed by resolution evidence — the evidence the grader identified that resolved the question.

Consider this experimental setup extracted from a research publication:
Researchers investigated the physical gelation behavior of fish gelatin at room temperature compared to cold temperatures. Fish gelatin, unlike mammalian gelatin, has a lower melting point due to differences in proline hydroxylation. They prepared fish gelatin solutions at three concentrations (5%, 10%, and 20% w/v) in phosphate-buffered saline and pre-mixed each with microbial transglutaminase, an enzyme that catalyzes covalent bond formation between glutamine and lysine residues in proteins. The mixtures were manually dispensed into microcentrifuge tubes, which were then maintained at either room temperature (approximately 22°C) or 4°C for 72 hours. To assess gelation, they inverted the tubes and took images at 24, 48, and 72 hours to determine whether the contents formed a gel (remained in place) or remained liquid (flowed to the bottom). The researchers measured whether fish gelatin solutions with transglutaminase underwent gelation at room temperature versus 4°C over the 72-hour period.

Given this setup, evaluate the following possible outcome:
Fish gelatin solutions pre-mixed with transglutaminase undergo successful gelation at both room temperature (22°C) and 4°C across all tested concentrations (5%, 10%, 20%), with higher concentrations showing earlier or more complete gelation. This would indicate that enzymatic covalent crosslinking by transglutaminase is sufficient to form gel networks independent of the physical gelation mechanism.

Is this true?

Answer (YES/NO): NO